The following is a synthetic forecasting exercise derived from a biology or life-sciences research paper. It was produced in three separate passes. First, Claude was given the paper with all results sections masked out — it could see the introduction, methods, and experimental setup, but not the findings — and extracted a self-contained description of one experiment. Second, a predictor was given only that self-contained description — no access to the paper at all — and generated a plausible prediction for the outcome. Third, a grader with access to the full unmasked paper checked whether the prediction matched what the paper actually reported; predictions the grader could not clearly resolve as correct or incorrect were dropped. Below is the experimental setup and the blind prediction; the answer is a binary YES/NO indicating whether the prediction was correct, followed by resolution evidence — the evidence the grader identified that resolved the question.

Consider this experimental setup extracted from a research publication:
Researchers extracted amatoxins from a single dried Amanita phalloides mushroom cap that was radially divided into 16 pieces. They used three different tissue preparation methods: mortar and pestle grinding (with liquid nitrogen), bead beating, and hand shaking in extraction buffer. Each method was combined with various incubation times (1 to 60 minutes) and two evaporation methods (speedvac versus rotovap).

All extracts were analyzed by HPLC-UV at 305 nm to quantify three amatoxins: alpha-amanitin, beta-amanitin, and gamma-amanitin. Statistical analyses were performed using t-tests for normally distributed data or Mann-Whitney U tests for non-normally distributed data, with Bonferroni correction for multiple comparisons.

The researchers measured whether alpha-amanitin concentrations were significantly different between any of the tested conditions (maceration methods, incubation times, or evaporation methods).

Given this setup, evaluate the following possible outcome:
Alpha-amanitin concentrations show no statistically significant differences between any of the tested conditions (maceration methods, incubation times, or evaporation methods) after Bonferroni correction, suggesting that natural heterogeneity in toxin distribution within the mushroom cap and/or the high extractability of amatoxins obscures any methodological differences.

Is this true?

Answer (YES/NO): YES